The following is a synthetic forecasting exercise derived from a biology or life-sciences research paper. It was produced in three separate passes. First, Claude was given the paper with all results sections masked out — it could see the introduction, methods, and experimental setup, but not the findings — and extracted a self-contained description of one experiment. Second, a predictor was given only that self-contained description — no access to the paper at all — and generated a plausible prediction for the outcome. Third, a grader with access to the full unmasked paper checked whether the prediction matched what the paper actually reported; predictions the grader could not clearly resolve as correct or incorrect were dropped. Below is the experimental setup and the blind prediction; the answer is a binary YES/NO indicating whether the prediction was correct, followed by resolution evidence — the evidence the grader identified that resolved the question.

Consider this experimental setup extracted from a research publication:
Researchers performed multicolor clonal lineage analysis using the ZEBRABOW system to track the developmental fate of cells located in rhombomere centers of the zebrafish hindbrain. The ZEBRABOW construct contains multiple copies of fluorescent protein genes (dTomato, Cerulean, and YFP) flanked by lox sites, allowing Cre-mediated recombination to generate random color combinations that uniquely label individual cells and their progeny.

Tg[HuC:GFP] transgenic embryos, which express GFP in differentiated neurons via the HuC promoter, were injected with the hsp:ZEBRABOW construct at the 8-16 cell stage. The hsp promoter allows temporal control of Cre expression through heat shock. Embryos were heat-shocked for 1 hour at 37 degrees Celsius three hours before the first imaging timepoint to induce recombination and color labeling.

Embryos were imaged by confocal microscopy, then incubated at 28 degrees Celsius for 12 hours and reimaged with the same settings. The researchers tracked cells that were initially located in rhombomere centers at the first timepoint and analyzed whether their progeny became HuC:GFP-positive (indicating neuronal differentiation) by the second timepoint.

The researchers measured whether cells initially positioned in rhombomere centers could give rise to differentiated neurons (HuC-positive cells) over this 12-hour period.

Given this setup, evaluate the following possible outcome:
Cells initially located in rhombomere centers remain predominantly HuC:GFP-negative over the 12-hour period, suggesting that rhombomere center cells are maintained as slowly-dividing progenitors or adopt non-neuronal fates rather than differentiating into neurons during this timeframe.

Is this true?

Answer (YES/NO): NO